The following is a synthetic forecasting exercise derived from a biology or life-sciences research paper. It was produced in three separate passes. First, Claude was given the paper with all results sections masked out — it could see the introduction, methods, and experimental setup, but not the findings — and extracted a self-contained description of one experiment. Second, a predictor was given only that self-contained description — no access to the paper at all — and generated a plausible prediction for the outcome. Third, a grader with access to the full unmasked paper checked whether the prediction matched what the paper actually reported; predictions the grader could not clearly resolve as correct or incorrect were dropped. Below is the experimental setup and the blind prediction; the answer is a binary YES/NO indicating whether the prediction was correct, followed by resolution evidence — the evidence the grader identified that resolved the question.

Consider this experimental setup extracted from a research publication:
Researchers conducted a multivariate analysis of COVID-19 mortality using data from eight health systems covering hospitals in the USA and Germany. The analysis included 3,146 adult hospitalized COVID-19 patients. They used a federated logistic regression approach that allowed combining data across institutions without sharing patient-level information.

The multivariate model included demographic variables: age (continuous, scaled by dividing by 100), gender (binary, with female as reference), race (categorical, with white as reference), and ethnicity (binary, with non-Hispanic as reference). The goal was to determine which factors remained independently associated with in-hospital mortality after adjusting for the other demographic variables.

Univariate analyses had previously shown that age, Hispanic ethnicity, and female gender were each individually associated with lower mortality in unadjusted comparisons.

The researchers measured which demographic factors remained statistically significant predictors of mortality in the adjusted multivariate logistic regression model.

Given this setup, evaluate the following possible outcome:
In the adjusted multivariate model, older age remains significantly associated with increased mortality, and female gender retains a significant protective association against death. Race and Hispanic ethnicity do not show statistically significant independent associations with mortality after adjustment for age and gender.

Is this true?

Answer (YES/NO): NO